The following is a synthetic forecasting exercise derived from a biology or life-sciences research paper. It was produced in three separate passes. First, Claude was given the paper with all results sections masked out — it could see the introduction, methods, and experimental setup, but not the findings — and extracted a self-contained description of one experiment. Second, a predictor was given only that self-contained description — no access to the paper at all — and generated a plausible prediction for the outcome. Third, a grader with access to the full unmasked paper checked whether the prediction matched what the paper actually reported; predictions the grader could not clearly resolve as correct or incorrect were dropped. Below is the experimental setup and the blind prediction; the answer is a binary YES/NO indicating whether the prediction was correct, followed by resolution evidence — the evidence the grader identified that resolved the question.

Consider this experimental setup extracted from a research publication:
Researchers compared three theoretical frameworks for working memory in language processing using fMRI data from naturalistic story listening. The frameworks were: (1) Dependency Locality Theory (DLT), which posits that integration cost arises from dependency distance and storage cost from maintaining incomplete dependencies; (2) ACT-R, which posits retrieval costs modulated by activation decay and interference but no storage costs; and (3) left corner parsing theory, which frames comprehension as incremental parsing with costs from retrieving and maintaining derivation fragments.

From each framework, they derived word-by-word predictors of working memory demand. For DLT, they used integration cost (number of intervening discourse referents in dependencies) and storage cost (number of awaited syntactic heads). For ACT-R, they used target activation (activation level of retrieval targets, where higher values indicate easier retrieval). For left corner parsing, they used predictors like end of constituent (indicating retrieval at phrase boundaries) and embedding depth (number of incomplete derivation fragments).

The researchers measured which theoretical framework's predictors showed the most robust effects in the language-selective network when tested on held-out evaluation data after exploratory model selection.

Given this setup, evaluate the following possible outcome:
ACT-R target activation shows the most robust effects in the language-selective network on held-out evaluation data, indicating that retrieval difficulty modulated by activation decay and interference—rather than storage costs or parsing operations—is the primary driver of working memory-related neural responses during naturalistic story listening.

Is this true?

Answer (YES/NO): NO